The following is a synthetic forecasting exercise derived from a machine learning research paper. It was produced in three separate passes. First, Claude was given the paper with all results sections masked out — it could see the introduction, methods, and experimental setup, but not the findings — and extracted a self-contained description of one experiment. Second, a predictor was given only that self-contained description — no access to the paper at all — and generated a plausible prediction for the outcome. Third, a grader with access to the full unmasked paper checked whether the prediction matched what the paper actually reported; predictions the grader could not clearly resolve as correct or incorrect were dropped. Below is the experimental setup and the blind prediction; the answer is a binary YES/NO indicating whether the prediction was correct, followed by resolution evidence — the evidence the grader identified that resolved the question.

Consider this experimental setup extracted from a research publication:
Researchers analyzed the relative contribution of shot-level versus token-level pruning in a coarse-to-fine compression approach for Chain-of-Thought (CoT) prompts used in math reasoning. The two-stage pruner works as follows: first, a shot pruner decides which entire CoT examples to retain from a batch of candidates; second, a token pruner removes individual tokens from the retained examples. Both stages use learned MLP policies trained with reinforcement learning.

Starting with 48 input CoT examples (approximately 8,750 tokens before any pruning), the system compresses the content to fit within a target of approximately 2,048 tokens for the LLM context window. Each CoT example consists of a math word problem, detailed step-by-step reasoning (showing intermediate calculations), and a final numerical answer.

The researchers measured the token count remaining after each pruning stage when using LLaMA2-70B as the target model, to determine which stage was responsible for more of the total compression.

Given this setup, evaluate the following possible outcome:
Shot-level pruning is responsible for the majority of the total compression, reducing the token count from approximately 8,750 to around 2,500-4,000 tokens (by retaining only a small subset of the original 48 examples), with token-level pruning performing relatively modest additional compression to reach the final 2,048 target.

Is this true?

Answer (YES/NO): NO